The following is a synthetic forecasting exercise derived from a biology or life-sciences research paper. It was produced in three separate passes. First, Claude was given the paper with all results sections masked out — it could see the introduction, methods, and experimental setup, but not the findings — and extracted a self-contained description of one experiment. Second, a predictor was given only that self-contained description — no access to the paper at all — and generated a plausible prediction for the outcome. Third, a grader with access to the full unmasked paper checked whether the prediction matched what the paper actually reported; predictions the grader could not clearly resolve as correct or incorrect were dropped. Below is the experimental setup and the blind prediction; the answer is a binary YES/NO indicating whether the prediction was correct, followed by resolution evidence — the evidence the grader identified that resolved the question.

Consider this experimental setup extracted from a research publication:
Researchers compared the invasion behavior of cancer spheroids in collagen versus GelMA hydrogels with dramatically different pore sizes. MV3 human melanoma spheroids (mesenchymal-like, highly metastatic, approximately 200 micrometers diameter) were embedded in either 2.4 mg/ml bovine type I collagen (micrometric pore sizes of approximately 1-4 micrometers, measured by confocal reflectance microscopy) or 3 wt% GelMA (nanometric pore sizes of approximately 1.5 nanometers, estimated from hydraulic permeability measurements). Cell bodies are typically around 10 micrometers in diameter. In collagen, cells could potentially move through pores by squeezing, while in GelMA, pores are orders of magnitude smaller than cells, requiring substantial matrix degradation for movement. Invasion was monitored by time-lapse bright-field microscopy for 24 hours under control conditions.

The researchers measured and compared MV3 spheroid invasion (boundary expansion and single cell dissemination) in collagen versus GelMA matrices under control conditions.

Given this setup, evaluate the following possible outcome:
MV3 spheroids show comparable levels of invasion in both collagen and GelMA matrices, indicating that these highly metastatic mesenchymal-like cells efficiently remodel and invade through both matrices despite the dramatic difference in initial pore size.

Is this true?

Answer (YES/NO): NO